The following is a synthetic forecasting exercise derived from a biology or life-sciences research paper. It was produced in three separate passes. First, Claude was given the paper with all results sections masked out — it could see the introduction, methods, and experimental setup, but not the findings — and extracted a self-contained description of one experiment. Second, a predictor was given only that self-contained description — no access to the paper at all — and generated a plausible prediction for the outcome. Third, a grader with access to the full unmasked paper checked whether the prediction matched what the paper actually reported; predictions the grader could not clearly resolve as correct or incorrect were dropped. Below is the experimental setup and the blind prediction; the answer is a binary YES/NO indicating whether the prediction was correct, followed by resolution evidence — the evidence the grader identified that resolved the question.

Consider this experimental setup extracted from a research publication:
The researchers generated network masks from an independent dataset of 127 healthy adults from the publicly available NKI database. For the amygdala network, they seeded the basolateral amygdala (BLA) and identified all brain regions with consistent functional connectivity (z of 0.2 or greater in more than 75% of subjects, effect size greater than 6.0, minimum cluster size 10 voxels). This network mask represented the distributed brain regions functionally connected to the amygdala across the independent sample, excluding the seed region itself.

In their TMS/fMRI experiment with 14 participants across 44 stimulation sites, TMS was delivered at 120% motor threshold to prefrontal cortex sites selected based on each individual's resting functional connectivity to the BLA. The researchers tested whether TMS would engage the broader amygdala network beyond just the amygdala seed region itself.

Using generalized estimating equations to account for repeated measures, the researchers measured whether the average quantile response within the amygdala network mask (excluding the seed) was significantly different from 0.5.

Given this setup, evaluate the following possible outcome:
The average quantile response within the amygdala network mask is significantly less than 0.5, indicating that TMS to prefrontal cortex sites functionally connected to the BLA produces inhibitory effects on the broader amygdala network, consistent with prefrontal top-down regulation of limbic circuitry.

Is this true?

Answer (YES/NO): NO